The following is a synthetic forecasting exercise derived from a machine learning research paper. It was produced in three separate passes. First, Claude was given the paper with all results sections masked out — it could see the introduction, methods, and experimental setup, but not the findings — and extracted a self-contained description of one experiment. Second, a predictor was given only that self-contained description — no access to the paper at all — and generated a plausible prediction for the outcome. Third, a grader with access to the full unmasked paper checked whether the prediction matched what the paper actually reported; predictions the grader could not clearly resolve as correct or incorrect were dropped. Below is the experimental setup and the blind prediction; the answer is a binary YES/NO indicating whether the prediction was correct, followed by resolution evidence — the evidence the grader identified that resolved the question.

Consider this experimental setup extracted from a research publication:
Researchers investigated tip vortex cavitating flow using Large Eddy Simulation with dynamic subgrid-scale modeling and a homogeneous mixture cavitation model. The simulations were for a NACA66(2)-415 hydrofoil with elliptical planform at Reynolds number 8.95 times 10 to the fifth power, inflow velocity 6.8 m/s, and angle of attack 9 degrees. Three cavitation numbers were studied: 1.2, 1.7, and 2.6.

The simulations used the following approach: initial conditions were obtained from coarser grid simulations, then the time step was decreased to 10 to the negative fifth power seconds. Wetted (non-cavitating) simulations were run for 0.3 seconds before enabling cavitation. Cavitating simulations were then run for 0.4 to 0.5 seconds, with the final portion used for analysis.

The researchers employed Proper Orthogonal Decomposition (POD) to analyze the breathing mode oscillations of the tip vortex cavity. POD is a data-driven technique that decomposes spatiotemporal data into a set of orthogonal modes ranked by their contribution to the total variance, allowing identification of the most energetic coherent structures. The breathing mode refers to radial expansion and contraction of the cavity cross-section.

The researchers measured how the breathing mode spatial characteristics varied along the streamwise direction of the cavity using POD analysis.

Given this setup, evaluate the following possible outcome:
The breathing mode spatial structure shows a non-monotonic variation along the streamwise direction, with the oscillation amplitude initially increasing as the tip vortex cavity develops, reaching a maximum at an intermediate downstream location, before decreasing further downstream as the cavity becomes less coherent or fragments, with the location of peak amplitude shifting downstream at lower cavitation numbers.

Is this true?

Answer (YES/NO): NO